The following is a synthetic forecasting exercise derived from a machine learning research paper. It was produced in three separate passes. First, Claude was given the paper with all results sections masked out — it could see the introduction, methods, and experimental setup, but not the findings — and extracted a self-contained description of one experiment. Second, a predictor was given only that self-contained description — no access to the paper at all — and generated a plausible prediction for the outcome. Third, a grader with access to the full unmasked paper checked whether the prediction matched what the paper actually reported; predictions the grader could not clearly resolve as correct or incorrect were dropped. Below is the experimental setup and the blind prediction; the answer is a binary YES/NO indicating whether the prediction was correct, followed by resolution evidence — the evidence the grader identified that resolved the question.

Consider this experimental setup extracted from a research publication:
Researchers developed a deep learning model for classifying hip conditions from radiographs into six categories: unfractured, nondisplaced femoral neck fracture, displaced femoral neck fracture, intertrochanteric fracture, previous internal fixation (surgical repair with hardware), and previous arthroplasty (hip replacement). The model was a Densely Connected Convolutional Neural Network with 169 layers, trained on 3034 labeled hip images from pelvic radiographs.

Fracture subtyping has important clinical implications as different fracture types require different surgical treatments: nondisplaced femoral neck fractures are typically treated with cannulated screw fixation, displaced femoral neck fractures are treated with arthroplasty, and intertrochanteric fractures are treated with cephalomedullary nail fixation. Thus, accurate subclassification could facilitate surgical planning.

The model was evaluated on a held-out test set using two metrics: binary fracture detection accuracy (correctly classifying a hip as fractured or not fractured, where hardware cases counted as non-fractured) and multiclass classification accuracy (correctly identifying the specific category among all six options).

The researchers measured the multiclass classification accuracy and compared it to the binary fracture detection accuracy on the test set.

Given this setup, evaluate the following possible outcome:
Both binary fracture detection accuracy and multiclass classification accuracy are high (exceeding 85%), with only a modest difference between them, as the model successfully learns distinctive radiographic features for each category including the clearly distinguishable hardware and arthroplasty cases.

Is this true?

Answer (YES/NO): YES